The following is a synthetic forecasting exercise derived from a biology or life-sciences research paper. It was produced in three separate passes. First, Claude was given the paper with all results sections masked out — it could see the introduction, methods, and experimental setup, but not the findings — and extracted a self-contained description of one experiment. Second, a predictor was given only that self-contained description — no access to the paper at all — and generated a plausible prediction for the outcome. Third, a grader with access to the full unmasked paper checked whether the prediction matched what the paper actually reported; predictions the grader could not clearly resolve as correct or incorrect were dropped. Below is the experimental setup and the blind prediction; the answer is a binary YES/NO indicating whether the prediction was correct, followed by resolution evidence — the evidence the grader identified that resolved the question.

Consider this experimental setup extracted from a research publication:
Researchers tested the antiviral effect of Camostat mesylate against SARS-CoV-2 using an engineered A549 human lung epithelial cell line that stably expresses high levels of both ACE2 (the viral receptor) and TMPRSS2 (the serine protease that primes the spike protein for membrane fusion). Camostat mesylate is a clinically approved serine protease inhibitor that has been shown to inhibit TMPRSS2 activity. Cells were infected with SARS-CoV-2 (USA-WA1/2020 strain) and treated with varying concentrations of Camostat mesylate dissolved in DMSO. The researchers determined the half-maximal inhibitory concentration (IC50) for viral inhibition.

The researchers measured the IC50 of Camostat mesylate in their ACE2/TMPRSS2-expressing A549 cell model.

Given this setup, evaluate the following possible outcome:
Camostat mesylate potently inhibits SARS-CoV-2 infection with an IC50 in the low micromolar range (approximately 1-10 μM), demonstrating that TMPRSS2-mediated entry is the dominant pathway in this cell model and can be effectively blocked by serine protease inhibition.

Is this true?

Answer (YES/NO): NO